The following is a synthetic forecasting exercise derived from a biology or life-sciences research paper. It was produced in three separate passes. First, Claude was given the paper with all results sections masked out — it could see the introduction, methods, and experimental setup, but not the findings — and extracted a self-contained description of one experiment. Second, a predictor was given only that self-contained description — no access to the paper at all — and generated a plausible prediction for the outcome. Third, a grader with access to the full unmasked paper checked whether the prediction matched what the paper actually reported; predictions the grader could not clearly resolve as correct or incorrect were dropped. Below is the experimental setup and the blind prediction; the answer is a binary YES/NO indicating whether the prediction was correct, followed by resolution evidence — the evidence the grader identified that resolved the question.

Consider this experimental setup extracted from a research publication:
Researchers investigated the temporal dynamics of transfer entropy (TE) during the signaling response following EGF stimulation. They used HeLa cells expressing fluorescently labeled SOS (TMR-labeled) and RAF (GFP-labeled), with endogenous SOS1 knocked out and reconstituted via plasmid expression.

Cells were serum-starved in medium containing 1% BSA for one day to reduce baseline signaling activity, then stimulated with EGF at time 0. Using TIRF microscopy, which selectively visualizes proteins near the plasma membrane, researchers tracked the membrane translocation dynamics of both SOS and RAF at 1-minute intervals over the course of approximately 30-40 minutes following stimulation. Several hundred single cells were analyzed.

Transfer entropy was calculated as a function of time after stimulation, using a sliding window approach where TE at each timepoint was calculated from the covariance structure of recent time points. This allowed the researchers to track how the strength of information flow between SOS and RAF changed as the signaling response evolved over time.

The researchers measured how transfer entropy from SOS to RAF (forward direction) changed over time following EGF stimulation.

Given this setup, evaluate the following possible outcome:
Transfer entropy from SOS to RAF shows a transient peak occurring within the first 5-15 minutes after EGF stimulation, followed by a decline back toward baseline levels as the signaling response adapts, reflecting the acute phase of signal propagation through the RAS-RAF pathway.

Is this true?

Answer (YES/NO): NO